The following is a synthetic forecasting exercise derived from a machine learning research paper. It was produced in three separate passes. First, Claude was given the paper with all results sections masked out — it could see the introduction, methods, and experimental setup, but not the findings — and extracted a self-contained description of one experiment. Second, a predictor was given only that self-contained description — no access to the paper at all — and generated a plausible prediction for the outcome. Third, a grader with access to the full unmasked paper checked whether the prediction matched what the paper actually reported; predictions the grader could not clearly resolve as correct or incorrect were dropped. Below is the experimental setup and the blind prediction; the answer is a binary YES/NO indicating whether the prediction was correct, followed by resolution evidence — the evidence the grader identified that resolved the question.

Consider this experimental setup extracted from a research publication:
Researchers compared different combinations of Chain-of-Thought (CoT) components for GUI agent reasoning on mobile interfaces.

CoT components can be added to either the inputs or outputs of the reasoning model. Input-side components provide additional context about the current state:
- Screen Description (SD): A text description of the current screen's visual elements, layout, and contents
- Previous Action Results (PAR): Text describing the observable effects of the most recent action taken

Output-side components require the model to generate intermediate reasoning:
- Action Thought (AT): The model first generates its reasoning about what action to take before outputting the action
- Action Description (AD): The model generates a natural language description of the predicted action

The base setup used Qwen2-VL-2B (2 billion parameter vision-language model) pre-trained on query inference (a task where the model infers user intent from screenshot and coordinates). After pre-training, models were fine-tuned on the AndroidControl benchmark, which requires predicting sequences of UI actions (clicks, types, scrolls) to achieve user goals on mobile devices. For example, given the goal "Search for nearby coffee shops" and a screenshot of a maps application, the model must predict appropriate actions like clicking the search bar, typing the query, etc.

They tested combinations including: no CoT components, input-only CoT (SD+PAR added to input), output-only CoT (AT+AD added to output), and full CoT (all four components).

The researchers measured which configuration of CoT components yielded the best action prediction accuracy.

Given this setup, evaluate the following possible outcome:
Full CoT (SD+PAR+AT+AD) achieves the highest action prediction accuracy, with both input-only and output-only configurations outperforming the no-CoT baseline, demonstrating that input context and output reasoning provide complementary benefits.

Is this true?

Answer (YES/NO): NO